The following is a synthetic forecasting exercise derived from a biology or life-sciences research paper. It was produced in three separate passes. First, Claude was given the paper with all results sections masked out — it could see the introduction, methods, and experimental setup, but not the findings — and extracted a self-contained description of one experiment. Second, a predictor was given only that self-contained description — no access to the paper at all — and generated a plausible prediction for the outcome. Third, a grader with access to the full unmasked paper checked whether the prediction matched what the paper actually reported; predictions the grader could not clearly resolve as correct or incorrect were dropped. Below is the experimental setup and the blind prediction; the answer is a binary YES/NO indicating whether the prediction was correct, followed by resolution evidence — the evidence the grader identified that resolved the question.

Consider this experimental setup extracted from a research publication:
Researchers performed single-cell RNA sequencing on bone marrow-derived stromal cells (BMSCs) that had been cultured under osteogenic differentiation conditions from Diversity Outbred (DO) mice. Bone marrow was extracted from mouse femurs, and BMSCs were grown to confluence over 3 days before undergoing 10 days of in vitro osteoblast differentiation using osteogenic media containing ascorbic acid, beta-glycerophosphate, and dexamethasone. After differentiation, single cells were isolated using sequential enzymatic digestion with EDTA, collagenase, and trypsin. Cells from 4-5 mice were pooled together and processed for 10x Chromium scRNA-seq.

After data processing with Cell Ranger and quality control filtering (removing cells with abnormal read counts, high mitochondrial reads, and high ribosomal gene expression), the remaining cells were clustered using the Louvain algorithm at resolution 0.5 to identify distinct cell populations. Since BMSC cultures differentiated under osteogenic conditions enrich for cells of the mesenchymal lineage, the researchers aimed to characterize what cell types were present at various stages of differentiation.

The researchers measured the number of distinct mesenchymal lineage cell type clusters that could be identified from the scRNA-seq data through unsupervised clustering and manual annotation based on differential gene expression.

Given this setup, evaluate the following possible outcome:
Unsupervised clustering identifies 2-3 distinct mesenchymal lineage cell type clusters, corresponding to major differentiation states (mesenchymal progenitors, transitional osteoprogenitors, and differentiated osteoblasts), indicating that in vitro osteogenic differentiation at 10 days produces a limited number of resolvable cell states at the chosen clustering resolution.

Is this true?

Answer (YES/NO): NO